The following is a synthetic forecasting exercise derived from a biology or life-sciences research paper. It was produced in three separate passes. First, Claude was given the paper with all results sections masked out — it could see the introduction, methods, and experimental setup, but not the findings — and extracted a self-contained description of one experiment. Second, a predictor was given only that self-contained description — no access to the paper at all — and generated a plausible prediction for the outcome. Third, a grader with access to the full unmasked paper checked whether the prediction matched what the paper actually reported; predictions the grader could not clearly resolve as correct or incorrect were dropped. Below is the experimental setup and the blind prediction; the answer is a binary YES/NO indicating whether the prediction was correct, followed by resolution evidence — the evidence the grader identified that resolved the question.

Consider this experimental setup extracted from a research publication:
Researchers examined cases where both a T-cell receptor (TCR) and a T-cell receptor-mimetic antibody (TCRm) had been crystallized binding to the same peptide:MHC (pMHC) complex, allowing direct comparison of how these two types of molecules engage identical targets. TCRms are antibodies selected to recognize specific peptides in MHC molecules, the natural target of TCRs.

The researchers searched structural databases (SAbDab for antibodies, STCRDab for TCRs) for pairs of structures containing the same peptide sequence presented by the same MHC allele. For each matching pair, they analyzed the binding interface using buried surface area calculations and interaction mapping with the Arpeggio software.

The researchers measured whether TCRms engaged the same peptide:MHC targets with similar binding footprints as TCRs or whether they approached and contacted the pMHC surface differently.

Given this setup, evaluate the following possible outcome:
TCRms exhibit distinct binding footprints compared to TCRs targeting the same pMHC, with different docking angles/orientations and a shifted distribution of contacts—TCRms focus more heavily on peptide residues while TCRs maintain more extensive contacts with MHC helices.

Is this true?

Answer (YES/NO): NO